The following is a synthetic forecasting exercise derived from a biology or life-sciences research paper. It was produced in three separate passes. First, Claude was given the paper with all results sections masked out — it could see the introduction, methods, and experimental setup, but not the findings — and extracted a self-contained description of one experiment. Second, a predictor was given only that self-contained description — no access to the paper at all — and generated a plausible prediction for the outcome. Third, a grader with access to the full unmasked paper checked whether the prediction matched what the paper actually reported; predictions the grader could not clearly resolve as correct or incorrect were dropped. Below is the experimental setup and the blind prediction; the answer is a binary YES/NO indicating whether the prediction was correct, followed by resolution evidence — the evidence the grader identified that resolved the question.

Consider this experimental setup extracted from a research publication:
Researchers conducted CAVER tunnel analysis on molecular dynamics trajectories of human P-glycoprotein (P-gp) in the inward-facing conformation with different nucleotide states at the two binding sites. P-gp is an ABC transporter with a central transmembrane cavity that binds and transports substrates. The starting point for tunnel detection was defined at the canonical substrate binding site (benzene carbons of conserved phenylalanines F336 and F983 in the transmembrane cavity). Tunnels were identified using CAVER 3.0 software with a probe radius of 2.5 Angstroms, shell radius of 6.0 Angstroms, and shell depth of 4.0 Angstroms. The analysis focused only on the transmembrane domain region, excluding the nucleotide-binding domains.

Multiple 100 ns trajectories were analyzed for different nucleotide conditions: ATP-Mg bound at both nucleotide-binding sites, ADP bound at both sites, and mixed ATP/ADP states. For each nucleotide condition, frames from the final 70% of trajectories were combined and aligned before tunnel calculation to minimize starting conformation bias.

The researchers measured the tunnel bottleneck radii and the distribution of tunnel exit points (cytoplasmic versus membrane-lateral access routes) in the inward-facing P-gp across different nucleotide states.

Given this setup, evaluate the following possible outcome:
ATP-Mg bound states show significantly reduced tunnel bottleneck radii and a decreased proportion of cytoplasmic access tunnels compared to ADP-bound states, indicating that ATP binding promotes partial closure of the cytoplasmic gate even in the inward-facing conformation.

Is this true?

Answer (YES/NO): NO